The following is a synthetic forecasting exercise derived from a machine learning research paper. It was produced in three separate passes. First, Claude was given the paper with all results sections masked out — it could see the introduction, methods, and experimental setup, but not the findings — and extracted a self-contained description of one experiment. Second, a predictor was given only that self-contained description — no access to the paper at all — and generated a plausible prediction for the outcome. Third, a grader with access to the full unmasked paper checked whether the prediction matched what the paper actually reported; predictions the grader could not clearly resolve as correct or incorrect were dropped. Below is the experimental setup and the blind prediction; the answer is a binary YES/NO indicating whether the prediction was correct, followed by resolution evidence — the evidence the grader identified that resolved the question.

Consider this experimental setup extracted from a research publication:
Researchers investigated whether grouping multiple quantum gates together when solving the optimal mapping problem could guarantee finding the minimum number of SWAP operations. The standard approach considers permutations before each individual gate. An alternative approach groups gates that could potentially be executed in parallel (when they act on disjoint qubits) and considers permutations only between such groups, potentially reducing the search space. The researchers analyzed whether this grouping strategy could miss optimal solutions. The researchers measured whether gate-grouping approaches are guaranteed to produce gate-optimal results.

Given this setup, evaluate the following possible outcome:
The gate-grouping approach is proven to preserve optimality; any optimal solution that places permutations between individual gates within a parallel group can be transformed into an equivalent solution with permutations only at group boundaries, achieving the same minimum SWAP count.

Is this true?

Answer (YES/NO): NO